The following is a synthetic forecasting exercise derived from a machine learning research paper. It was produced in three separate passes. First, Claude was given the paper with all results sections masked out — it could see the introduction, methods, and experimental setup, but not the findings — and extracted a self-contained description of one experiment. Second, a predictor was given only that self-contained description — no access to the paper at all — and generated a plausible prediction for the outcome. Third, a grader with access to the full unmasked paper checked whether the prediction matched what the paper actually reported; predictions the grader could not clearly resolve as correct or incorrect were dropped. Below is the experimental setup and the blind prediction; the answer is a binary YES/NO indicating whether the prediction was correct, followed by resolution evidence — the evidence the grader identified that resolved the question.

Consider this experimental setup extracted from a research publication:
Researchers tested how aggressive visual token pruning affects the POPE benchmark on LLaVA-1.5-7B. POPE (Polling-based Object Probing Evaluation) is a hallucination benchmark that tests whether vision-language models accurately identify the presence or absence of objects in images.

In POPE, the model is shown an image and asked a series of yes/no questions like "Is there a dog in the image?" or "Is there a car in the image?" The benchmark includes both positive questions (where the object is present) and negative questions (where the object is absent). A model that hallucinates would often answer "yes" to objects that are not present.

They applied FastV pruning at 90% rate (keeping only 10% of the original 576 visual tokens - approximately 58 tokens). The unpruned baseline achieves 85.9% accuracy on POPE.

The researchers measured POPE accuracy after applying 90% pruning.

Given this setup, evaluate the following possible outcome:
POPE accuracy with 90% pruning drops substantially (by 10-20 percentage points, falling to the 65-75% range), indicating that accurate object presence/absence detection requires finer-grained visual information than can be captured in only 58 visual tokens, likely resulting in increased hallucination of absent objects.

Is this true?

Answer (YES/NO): NO